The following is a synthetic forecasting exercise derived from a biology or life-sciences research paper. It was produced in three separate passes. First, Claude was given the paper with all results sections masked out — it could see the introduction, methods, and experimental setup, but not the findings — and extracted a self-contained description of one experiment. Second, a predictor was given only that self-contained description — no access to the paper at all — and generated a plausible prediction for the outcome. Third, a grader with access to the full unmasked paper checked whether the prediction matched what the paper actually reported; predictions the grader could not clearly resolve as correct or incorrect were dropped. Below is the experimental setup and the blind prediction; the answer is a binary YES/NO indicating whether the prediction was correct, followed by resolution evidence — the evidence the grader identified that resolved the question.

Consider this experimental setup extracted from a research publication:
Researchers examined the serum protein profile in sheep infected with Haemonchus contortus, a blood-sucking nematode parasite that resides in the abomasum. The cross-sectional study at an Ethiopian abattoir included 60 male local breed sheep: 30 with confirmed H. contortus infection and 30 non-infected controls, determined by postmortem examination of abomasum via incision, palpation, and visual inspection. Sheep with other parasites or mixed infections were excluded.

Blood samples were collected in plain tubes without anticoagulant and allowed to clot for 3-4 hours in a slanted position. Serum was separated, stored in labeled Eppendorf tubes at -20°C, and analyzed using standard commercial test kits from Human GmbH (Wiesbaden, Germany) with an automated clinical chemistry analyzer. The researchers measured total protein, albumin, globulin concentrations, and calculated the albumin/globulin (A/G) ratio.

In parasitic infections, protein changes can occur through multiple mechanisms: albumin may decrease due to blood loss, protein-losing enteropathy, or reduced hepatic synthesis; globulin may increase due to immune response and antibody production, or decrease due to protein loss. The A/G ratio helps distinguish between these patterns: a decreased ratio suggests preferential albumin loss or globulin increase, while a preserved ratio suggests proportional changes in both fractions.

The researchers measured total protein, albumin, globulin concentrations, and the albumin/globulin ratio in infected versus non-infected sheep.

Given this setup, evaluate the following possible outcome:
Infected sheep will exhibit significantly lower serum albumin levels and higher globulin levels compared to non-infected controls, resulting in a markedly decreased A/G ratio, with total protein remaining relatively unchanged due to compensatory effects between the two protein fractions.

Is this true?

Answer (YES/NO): NO